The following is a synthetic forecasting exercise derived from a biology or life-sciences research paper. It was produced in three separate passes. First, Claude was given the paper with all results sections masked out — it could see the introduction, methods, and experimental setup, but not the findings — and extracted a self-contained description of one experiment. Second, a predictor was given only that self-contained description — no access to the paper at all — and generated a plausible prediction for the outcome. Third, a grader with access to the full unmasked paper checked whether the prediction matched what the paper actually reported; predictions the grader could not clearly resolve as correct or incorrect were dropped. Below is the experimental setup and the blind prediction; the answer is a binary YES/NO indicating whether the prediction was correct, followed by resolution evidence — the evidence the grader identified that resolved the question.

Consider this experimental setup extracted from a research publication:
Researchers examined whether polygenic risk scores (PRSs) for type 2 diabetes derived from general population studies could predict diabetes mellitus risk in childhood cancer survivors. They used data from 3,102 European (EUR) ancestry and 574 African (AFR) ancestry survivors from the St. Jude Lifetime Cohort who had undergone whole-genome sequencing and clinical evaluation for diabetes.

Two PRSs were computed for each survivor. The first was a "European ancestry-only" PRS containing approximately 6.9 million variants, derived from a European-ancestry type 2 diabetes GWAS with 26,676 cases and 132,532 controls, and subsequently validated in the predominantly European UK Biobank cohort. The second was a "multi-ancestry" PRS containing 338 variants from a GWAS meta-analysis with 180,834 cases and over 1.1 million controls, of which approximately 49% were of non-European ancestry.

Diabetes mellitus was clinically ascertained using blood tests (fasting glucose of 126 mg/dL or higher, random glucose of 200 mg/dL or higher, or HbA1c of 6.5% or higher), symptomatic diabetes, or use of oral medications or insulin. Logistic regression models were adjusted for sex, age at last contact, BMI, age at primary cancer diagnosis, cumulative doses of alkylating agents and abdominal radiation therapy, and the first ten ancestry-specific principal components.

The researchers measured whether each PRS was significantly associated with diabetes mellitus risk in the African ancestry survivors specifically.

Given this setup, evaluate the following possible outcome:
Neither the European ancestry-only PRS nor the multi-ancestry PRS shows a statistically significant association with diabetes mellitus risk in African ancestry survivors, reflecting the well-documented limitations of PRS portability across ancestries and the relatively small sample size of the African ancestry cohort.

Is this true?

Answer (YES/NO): NO